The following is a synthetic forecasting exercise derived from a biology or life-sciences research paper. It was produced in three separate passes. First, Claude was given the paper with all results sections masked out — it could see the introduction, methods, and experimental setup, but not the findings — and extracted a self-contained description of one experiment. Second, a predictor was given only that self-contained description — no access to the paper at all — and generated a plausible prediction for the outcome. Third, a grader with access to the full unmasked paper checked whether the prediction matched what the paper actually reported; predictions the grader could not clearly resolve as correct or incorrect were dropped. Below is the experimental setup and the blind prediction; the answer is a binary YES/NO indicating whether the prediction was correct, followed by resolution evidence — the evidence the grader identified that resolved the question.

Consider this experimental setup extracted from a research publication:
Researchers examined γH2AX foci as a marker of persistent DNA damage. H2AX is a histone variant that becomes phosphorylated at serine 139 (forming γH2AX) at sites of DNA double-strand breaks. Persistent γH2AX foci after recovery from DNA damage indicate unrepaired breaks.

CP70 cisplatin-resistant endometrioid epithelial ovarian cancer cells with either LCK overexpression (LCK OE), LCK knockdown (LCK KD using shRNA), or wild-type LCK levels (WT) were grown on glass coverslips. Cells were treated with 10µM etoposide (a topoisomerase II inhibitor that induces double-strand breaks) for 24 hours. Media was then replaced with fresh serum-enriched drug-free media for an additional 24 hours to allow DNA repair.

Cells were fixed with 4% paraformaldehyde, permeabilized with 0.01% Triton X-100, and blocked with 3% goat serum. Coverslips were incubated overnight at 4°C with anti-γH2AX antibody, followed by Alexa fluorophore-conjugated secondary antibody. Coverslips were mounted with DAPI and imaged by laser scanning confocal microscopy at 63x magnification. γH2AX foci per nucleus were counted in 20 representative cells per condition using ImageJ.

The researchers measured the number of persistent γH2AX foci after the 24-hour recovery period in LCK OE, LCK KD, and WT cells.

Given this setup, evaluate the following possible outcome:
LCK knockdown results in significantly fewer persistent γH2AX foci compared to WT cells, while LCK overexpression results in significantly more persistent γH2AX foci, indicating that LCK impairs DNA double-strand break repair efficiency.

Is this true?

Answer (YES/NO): NO